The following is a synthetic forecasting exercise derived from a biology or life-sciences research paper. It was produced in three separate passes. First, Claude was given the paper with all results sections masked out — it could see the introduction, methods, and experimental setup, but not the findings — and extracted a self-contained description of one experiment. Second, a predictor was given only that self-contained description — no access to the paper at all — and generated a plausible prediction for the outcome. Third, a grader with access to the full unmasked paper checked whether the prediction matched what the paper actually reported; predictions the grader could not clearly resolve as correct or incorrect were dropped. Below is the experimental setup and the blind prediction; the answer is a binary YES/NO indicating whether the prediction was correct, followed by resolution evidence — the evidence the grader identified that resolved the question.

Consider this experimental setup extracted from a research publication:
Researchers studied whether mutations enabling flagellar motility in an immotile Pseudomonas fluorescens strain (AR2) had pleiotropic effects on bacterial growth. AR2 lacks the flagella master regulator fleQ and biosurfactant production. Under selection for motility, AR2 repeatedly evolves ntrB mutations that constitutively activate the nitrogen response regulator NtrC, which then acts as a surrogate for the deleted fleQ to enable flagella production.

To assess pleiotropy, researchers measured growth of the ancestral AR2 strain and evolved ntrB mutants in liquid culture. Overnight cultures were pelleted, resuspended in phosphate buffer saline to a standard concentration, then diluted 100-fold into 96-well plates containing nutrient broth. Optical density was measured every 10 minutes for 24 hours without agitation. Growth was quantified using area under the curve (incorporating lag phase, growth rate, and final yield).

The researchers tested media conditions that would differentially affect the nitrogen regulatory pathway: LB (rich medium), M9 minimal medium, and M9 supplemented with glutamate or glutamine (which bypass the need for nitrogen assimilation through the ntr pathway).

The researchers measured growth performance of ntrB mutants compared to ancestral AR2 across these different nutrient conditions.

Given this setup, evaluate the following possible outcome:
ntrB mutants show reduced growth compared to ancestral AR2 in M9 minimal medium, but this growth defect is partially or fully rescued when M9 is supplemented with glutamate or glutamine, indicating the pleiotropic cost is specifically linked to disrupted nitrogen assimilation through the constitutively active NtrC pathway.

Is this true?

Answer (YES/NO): YES